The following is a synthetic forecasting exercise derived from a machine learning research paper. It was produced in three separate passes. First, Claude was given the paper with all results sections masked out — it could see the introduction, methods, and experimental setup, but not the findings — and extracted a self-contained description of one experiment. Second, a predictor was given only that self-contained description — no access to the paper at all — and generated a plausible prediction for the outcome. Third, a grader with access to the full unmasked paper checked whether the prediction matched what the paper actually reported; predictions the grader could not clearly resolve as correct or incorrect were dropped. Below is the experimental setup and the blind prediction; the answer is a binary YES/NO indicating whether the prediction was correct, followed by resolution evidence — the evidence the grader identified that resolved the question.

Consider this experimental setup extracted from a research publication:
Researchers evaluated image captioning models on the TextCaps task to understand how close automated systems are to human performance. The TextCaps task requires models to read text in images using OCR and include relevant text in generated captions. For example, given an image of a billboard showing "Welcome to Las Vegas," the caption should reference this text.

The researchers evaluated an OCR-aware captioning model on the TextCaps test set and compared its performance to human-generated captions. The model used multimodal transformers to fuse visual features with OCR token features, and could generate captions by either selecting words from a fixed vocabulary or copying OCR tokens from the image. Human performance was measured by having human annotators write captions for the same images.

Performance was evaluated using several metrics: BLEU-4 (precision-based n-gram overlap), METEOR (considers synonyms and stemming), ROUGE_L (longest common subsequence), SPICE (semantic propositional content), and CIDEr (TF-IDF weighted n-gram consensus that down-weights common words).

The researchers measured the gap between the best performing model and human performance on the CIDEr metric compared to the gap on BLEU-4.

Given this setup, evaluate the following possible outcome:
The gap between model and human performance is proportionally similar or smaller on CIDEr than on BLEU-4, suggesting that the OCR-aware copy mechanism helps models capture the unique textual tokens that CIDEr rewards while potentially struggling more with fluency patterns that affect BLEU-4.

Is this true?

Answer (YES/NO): NO